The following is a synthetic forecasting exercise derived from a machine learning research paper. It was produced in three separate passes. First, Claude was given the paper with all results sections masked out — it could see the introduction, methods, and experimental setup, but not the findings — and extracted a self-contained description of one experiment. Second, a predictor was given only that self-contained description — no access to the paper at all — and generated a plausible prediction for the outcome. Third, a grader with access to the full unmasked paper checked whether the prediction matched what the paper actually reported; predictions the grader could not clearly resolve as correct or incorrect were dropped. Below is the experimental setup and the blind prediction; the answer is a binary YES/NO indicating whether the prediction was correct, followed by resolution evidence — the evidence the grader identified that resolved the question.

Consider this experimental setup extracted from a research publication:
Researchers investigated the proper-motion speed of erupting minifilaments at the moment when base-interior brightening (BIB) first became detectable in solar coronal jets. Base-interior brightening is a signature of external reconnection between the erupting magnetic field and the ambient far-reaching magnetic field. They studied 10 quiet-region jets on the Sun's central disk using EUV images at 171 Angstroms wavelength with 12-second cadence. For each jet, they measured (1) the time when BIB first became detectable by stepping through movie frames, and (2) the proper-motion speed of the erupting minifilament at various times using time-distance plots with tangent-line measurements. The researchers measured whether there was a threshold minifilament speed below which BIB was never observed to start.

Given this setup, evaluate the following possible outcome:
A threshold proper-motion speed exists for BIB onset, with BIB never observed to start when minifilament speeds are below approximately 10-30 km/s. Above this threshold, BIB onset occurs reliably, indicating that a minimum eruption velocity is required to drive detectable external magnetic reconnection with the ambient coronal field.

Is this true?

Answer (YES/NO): NO